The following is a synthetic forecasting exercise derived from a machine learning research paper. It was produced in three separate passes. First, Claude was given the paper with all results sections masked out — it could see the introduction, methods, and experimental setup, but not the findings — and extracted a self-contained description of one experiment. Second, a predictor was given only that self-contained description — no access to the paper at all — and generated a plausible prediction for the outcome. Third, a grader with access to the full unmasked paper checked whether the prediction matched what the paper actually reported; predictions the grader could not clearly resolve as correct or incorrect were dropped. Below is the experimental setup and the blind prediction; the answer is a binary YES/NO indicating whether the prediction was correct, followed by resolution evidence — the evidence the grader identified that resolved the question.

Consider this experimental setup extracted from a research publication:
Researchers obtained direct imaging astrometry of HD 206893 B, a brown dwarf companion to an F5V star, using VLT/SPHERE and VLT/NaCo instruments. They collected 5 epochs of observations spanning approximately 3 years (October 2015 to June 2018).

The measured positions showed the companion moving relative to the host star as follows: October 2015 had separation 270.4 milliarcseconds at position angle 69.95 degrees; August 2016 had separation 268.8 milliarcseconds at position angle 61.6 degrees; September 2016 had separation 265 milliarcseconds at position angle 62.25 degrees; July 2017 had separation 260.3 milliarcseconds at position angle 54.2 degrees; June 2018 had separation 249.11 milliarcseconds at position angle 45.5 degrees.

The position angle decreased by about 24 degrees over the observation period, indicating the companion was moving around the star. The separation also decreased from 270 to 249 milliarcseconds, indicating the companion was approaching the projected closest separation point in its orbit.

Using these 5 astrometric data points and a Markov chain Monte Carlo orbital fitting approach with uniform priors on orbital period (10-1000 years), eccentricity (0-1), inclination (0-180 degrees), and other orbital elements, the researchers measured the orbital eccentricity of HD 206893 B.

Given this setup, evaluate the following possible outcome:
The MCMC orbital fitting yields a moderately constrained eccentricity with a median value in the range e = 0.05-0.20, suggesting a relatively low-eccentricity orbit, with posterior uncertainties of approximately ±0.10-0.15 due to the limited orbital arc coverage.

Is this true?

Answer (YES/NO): NO